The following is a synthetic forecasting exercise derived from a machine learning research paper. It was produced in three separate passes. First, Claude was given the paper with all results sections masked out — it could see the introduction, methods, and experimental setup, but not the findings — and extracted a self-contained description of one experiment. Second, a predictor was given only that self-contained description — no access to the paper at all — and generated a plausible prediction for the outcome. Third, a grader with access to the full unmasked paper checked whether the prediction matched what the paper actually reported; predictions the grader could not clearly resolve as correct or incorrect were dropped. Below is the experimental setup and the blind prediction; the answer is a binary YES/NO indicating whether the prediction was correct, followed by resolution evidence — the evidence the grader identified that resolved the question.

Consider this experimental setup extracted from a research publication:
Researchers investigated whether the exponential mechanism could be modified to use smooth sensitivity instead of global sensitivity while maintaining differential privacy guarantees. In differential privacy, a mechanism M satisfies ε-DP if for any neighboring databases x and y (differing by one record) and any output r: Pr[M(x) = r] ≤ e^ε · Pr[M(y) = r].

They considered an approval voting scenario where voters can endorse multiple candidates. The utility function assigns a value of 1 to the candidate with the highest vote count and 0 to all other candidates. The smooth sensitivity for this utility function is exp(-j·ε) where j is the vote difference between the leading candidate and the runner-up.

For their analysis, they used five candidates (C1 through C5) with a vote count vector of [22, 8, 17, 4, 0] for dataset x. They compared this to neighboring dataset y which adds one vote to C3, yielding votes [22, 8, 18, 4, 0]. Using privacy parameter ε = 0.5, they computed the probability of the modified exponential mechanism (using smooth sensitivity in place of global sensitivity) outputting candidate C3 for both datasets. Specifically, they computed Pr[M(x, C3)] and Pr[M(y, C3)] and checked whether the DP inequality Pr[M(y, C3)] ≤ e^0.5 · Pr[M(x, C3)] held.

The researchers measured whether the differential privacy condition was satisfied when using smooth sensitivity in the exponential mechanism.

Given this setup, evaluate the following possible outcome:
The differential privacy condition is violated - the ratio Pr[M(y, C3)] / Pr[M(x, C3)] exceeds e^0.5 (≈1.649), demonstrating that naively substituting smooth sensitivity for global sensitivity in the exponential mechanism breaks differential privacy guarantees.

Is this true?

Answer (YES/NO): YES